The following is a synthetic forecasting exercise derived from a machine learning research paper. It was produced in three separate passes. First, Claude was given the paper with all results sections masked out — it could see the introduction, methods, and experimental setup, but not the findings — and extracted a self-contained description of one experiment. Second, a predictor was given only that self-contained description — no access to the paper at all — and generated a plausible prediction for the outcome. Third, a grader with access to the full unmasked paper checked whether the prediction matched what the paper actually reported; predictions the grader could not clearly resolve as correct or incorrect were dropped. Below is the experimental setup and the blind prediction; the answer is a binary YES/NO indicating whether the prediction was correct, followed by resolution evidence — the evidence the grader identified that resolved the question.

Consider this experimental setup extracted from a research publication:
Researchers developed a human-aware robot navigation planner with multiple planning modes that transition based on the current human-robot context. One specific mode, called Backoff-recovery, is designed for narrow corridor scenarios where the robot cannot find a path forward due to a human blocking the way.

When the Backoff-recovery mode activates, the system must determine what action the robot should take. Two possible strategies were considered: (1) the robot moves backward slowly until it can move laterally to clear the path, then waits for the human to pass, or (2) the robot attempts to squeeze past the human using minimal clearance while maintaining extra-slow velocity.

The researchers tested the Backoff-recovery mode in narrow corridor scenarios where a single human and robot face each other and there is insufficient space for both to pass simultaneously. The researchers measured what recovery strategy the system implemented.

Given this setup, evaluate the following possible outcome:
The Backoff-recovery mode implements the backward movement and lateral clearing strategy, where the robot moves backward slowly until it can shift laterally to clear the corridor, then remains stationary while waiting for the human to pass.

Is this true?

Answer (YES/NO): YES